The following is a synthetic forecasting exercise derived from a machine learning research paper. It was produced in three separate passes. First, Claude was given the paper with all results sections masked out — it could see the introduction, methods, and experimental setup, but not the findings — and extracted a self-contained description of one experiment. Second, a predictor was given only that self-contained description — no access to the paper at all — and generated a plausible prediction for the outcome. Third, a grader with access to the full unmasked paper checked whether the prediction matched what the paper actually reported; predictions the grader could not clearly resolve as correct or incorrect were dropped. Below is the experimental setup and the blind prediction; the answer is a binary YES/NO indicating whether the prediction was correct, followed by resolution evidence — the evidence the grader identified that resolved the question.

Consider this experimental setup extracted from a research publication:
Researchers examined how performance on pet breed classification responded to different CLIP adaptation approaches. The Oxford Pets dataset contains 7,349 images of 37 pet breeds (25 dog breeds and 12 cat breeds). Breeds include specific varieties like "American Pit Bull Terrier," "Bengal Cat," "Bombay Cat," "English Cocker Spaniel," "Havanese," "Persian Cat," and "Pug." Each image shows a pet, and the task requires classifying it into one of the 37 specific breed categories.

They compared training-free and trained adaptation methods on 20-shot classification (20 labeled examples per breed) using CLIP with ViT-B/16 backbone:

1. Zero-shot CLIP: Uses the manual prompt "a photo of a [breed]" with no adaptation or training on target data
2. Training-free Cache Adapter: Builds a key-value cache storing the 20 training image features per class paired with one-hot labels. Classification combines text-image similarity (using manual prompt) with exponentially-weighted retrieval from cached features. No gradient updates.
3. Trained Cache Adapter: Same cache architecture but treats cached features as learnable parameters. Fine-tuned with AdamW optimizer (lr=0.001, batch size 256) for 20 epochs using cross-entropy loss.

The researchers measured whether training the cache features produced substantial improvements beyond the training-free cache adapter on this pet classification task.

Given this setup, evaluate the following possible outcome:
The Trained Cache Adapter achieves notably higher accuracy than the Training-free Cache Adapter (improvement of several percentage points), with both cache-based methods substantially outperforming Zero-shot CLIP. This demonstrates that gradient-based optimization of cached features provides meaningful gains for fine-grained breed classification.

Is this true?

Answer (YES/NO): NO